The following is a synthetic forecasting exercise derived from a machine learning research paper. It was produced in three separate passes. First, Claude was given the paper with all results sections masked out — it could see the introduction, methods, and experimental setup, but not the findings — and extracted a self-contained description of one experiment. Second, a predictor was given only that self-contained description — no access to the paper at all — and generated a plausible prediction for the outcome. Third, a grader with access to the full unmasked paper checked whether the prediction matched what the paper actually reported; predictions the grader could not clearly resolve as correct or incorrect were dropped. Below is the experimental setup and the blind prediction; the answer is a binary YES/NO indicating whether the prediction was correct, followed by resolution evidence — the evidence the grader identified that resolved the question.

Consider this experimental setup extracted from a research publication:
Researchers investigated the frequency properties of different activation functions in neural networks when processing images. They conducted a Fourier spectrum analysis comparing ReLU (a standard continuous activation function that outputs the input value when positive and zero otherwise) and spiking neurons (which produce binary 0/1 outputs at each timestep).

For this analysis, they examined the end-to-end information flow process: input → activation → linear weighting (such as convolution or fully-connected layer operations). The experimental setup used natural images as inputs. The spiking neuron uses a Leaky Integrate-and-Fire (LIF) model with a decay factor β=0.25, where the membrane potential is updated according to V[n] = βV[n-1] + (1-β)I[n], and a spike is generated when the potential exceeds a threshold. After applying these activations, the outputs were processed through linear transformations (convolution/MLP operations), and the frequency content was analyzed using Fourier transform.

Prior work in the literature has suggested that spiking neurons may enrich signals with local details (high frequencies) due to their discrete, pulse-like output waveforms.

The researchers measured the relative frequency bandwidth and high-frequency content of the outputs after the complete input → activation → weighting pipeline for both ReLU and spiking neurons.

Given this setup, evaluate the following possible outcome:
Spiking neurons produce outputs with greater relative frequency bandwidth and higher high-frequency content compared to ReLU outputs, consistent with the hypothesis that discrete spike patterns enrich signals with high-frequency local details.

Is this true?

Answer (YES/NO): NO